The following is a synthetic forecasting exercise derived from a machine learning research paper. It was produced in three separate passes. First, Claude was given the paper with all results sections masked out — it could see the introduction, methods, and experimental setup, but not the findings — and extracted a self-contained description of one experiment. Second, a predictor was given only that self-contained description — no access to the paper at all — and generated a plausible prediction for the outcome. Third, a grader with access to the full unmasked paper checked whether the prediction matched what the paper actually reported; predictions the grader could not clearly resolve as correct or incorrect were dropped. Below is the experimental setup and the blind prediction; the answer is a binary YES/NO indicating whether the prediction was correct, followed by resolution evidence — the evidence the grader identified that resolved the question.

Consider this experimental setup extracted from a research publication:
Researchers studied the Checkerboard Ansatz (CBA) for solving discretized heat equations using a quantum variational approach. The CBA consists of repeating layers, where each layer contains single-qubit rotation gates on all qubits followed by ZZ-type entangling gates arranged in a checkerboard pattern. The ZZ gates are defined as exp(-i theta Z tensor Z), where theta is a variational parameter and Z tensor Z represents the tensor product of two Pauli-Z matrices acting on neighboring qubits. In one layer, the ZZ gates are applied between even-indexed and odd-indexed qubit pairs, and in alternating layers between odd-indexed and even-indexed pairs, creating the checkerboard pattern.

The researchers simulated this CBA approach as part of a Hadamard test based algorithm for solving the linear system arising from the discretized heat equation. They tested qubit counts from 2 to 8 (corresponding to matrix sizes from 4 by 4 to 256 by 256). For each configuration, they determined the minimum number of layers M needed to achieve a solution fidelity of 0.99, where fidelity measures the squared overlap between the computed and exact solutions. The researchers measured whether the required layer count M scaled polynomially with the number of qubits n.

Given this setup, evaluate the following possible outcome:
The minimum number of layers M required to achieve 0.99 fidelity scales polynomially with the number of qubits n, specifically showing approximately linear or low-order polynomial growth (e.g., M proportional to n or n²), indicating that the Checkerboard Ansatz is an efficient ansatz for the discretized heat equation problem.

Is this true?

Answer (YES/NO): NO